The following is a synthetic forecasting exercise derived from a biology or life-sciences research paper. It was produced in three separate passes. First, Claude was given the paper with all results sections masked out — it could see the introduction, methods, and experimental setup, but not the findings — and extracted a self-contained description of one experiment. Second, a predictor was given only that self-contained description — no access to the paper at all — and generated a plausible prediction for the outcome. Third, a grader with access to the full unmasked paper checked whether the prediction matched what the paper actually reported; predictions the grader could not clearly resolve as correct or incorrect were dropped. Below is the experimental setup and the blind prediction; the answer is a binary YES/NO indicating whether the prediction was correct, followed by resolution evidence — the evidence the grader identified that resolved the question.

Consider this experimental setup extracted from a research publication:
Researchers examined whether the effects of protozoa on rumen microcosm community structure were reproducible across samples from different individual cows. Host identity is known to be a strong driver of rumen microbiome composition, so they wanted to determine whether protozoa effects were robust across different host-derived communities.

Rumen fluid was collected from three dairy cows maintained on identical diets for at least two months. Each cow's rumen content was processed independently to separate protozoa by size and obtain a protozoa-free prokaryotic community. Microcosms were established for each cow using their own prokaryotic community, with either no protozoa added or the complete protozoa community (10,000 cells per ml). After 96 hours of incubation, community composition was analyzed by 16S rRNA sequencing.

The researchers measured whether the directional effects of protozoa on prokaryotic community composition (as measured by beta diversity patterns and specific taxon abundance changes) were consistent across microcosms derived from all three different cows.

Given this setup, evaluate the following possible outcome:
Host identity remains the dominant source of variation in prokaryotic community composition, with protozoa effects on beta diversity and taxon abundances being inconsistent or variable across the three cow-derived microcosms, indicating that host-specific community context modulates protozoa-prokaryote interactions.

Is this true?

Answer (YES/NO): NO